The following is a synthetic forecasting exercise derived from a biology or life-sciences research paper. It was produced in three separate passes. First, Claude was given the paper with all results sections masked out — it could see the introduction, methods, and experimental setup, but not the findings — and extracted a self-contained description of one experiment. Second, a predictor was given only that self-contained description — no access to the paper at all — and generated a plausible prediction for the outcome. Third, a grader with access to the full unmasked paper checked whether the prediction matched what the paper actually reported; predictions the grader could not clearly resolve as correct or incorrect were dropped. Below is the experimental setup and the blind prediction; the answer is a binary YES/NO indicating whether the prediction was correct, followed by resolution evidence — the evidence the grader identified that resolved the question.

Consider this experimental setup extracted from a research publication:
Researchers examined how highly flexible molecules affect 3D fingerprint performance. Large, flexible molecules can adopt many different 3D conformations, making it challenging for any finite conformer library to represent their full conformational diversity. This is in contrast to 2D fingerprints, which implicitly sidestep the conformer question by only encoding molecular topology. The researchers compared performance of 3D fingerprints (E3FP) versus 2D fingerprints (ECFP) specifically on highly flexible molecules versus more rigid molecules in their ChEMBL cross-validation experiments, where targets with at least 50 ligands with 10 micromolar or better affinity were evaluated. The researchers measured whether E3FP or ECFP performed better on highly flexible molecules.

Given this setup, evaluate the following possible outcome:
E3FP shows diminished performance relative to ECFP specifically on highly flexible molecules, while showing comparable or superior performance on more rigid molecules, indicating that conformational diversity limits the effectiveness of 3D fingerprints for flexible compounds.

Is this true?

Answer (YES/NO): YES